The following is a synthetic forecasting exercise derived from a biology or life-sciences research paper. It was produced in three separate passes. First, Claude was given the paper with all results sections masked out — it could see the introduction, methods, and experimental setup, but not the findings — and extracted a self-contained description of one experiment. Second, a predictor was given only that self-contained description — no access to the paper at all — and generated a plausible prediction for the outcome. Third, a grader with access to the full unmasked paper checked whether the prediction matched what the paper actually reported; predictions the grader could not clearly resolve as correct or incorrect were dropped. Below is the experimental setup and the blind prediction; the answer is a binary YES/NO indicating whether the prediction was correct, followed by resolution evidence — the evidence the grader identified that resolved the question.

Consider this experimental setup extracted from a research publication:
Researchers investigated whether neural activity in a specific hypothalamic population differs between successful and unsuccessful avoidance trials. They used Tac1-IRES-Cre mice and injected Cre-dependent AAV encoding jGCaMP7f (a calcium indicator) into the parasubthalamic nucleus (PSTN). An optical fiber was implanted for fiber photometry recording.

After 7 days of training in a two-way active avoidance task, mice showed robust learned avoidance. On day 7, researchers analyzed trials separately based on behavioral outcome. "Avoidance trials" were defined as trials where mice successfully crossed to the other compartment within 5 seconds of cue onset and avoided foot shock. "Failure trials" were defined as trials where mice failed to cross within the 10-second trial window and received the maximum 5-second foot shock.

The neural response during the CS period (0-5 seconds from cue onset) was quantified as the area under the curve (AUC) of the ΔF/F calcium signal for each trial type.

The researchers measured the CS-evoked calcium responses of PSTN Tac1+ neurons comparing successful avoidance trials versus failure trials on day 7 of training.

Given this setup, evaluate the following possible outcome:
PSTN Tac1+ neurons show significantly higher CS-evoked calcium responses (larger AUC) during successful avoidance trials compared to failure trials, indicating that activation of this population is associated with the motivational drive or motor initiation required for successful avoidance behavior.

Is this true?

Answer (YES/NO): YES